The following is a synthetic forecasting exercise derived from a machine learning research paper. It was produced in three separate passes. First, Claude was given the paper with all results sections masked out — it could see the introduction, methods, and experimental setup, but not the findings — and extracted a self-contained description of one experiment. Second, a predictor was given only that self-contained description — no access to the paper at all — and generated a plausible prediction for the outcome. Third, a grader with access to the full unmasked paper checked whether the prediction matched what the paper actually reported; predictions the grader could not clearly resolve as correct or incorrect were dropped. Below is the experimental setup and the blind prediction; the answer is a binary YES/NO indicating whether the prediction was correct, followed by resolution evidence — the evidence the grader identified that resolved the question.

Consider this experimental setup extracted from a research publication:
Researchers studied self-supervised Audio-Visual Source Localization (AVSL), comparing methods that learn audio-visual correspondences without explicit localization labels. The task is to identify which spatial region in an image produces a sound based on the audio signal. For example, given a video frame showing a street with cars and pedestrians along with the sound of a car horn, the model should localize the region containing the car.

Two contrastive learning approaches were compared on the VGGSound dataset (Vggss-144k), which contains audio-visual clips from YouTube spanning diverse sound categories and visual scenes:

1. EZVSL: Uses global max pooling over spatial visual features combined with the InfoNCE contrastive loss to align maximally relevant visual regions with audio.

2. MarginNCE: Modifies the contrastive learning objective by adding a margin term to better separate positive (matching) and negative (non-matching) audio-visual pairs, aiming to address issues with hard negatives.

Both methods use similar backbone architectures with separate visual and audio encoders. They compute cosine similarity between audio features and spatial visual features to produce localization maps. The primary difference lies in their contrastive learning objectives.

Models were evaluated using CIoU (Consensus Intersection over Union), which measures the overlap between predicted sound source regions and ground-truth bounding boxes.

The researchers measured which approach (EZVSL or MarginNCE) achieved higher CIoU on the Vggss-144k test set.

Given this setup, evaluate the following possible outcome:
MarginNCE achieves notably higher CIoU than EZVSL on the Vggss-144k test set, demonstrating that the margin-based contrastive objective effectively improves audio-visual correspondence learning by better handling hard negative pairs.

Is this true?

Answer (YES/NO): YES